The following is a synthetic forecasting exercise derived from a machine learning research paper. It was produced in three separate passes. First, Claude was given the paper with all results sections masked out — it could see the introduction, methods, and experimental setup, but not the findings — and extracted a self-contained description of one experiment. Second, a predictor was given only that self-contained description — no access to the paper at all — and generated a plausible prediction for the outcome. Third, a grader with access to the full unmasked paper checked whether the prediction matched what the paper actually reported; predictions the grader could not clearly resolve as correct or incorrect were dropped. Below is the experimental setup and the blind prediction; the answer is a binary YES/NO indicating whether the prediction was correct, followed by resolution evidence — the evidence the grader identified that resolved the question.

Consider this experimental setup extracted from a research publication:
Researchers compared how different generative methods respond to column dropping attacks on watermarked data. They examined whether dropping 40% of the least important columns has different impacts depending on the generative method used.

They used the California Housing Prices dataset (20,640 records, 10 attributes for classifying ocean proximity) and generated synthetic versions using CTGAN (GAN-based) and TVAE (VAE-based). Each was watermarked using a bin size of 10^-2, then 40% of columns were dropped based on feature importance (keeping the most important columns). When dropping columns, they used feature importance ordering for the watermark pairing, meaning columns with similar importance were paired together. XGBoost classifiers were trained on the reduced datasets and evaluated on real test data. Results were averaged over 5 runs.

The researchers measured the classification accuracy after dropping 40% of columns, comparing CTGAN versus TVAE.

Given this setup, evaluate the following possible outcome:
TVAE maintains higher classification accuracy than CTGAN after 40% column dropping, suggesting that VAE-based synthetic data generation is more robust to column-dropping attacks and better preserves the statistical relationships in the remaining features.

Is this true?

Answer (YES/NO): YES